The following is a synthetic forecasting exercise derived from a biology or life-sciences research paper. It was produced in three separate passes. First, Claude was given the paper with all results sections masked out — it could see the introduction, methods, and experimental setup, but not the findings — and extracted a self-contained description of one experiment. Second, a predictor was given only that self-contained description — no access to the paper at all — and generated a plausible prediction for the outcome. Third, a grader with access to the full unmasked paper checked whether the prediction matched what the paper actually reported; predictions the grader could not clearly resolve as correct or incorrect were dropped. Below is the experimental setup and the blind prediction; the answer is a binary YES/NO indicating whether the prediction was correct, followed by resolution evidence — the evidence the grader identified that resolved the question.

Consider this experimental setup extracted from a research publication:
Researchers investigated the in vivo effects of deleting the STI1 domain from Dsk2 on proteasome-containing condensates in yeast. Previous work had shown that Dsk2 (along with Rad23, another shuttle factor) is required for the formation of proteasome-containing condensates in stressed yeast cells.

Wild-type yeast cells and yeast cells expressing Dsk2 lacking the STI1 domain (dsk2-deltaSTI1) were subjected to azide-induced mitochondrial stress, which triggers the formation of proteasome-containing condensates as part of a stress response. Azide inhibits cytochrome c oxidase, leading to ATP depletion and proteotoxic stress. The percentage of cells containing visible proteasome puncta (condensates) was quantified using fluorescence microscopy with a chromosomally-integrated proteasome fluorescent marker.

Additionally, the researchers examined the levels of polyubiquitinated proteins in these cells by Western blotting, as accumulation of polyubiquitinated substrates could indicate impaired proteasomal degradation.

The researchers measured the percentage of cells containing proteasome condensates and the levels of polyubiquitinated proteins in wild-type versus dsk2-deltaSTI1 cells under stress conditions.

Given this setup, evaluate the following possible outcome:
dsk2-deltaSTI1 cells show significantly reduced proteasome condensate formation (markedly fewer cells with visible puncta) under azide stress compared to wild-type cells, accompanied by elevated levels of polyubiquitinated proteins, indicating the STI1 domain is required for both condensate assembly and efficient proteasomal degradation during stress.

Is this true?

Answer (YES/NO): NO